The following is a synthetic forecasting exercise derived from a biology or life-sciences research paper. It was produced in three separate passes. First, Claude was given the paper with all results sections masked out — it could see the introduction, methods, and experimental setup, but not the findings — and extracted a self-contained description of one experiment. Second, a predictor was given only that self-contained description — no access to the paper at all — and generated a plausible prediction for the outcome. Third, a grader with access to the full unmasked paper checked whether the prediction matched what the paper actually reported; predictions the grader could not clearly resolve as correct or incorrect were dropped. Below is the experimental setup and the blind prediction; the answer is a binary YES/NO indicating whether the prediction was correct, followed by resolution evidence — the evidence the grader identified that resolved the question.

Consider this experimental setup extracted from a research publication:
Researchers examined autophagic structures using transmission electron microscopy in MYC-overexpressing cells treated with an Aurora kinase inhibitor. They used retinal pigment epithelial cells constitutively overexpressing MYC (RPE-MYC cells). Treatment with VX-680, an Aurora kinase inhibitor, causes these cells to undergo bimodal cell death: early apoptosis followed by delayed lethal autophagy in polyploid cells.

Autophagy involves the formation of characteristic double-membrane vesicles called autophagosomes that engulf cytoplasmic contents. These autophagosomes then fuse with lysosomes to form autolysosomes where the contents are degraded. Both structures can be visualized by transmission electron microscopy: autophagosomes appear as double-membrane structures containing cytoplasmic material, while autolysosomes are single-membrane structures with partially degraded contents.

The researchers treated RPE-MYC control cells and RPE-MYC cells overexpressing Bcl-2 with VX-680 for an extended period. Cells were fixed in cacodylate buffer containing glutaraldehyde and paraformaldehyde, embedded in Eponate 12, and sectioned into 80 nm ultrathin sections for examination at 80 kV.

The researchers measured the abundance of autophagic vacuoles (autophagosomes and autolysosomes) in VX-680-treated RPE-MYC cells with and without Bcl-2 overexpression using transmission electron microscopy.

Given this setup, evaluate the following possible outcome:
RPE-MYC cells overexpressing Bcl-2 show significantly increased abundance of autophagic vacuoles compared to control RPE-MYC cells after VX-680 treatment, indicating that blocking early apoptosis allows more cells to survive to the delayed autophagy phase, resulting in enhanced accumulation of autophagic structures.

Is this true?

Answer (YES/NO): NO